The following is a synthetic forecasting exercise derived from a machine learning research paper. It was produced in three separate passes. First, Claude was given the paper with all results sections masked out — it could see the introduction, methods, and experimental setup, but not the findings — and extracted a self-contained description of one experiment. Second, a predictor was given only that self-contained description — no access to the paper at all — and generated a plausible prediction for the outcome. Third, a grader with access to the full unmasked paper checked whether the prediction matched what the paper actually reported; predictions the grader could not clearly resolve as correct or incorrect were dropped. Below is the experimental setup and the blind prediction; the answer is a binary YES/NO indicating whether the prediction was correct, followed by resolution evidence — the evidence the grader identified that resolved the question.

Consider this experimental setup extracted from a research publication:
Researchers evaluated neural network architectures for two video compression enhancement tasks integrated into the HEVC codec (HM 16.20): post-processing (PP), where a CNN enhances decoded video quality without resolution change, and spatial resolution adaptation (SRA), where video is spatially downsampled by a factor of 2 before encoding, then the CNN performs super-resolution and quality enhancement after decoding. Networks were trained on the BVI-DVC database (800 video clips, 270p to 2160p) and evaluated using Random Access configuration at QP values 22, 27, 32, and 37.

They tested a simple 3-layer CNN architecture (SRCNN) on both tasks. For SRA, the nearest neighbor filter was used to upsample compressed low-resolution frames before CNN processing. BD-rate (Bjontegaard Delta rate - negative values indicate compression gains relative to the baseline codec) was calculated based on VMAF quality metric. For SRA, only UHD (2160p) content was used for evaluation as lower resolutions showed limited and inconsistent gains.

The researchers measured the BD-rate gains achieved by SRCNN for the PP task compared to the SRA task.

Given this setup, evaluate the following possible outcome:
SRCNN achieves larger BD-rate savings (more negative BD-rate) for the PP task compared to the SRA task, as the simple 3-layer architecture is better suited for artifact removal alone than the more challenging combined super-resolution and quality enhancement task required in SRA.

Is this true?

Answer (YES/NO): NO